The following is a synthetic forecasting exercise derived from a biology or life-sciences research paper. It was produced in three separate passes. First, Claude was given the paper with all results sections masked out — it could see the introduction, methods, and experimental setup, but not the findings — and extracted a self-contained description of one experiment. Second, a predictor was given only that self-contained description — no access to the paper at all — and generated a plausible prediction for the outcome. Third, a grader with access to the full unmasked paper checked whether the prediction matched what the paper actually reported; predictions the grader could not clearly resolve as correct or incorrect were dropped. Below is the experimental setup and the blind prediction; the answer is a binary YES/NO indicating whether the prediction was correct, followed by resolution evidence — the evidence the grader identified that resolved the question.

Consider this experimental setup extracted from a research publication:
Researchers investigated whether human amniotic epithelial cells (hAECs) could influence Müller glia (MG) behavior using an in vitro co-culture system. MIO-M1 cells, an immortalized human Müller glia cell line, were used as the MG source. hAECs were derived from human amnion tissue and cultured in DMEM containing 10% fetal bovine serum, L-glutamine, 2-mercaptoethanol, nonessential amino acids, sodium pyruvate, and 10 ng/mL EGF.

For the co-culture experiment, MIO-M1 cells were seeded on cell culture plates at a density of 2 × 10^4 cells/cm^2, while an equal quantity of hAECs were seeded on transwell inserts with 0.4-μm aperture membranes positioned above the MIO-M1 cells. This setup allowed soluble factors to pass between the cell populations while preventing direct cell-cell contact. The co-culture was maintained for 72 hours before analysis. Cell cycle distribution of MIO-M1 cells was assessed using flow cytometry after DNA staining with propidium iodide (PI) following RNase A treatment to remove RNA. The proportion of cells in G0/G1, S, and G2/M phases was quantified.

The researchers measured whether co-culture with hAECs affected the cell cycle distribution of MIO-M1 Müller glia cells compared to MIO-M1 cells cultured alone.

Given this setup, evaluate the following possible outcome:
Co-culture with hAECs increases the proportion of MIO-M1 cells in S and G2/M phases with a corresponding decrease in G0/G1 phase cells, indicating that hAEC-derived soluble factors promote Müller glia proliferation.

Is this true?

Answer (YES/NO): NO